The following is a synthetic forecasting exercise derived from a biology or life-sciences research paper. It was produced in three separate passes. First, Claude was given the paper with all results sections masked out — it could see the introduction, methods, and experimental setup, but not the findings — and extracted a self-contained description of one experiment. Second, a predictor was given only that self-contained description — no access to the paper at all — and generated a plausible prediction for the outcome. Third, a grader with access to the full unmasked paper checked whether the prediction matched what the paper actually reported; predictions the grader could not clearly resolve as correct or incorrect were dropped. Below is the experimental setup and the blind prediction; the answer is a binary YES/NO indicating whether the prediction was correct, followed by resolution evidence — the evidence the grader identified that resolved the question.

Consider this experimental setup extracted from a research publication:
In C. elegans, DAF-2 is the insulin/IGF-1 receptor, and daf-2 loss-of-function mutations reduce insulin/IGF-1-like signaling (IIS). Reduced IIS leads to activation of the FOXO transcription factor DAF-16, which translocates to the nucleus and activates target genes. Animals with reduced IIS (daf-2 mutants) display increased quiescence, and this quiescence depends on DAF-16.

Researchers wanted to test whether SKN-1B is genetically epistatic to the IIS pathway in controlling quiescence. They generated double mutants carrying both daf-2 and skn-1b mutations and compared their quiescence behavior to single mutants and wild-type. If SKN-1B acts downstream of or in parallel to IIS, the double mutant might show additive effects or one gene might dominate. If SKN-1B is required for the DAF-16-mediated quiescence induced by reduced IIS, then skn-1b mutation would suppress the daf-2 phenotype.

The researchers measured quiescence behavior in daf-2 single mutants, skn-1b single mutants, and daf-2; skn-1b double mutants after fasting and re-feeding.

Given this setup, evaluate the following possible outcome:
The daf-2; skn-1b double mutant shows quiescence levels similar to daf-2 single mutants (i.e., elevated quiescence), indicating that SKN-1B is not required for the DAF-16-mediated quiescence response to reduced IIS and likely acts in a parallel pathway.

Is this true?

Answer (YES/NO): NO